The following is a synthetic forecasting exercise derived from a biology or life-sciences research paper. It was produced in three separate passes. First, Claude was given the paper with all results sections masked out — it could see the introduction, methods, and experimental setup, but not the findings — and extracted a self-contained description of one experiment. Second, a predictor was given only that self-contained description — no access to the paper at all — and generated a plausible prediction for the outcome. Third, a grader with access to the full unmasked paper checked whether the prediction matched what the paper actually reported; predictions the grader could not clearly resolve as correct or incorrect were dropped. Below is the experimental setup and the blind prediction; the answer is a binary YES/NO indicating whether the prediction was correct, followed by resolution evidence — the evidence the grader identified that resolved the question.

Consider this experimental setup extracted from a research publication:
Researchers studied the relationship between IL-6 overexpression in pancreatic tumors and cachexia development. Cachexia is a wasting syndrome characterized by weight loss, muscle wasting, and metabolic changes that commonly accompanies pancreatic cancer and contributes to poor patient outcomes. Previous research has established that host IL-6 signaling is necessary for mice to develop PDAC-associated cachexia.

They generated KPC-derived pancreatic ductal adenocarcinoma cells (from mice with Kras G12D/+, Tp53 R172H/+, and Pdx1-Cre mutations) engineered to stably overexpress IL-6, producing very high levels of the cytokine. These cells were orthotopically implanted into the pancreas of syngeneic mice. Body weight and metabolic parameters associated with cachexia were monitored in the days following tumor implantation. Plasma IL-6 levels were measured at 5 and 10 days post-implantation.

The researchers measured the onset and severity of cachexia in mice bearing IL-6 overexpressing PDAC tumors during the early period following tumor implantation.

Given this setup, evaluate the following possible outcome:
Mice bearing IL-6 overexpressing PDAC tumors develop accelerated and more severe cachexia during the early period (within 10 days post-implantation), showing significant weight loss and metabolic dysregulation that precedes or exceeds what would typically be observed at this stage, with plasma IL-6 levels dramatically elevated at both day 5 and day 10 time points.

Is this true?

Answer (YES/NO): NO